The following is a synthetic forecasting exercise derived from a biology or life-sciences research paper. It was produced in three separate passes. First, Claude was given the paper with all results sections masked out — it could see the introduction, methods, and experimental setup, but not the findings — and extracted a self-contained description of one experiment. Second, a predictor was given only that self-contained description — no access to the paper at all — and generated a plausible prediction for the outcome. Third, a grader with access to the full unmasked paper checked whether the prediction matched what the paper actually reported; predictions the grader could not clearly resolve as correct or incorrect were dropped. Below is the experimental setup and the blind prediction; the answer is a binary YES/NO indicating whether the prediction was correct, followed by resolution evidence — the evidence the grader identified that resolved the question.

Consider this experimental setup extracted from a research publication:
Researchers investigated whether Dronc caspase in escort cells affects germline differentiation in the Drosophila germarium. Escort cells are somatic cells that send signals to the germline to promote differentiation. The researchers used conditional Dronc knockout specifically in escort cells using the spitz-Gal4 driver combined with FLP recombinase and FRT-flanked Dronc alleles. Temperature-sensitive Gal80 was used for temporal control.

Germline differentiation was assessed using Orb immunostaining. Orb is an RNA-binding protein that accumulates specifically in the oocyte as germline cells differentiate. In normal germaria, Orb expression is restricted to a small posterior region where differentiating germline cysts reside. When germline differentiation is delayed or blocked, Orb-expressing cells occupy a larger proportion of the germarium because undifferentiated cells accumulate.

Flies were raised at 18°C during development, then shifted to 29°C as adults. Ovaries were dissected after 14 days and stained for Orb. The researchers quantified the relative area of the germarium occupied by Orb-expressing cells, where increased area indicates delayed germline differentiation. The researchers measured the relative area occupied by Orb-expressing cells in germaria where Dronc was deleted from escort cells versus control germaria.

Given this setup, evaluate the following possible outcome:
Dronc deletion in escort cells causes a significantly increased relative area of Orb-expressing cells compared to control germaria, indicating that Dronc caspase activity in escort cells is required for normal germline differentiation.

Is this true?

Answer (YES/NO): YES